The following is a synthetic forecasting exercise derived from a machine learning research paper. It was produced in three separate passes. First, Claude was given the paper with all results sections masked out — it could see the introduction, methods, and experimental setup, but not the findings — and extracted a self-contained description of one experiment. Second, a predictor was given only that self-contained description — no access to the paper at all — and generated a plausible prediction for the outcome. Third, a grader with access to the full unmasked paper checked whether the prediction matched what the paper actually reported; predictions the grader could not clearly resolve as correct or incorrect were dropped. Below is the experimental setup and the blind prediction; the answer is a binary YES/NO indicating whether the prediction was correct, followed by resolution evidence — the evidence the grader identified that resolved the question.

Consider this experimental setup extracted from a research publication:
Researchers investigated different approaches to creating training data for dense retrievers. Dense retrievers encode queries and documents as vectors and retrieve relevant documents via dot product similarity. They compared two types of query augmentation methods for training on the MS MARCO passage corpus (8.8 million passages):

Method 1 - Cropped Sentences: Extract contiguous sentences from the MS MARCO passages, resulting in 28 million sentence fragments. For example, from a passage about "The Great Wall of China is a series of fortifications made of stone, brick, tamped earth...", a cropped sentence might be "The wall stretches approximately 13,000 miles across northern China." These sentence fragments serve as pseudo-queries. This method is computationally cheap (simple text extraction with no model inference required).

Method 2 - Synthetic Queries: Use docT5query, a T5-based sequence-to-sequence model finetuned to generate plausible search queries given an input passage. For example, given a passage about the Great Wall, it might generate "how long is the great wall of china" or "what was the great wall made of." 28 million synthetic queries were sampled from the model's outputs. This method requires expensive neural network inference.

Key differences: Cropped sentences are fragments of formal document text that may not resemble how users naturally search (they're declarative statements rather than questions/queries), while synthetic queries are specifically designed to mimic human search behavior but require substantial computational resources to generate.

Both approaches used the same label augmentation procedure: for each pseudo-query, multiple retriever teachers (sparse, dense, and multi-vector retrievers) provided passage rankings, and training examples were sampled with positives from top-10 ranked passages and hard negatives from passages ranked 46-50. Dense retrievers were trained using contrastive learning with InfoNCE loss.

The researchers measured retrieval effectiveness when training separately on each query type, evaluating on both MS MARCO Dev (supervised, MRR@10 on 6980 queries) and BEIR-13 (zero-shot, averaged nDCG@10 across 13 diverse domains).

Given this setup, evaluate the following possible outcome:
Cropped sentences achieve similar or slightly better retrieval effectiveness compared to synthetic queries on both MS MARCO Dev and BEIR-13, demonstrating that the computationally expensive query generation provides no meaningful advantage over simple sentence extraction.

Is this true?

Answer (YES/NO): NO